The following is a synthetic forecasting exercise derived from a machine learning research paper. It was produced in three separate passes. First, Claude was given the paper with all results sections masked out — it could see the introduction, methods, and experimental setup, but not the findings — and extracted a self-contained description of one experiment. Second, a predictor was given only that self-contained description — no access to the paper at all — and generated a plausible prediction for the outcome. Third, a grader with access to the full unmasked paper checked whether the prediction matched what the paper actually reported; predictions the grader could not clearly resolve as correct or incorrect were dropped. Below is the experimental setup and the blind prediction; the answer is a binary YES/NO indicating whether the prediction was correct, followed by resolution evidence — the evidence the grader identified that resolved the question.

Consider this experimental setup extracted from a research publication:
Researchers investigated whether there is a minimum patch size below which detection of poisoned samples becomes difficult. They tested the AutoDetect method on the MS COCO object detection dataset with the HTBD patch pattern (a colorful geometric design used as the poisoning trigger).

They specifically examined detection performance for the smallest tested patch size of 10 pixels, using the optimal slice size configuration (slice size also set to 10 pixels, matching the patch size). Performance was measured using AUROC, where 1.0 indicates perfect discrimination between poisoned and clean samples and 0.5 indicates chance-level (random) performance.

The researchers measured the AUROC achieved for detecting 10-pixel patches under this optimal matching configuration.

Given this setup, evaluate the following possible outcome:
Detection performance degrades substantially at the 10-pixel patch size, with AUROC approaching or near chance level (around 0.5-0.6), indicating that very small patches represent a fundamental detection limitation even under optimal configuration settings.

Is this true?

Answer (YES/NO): NO